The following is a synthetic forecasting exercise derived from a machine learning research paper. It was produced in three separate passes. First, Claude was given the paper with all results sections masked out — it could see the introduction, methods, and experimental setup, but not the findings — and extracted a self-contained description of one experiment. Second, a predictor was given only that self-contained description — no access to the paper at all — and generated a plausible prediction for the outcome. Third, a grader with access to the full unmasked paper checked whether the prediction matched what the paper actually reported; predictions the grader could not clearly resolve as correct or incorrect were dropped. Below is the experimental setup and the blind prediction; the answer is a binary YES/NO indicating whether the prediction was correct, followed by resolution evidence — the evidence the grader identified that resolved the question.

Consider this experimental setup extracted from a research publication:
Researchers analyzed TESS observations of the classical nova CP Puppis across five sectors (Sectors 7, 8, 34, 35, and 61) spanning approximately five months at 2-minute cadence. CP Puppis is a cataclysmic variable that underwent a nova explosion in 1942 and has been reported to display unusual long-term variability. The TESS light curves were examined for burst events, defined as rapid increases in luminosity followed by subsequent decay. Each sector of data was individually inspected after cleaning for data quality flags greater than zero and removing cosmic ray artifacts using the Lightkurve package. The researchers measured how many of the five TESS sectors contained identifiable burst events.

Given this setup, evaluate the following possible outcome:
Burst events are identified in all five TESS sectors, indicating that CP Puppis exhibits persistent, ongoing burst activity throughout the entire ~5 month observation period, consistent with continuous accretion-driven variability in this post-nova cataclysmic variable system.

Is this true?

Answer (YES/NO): NO